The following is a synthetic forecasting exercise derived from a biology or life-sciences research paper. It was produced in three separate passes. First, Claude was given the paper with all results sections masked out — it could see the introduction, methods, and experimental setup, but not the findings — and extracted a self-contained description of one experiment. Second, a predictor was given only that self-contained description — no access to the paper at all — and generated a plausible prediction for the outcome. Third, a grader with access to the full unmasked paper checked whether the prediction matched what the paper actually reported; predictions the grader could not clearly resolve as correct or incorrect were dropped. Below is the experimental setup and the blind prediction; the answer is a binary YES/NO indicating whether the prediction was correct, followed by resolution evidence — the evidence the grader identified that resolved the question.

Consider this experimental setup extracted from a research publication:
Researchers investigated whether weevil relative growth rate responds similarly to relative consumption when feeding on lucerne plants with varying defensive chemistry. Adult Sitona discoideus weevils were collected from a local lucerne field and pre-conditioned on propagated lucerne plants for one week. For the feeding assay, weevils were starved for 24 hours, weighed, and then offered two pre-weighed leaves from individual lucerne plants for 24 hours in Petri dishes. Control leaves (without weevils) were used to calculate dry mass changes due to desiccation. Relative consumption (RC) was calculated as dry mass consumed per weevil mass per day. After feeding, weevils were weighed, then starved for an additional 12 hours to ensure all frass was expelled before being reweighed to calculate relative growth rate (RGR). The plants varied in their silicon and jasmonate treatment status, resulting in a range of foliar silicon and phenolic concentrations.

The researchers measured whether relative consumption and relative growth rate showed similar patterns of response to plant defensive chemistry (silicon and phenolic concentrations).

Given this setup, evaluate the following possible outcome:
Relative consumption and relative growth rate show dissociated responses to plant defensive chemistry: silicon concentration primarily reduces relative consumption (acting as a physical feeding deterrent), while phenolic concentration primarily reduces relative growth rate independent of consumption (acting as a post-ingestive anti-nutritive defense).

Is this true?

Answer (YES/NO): NO